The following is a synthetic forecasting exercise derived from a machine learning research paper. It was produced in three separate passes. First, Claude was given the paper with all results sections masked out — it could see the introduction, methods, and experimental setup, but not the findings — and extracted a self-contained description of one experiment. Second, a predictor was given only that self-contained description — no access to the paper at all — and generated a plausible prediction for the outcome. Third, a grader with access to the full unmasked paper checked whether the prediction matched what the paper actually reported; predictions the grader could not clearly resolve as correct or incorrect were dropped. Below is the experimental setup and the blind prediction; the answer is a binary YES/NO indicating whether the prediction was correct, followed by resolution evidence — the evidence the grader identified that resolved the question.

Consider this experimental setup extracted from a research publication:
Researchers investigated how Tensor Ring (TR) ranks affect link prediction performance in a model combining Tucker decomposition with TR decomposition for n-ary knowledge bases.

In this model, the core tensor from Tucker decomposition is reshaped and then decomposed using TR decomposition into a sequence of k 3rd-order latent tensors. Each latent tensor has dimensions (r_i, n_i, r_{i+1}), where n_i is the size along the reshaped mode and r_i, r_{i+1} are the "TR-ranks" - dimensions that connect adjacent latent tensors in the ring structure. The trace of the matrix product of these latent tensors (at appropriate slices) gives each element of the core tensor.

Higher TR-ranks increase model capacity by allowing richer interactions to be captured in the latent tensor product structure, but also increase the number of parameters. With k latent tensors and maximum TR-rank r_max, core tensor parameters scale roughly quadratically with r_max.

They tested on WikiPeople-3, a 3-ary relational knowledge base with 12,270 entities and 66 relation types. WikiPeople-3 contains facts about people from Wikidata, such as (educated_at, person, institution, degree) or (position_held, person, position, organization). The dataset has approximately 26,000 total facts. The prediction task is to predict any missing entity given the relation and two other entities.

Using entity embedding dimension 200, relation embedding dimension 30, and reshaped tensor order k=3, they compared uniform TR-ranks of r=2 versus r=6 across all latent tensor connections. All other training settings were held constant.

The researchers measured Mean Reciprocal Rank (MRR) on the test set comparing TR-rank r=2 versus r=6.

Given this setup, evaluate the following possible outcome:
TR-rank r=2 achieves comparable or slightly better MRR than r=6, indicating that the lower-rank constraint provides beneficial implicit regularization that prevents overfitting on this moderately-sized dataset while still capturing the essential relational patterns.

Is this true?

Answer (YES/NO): NO